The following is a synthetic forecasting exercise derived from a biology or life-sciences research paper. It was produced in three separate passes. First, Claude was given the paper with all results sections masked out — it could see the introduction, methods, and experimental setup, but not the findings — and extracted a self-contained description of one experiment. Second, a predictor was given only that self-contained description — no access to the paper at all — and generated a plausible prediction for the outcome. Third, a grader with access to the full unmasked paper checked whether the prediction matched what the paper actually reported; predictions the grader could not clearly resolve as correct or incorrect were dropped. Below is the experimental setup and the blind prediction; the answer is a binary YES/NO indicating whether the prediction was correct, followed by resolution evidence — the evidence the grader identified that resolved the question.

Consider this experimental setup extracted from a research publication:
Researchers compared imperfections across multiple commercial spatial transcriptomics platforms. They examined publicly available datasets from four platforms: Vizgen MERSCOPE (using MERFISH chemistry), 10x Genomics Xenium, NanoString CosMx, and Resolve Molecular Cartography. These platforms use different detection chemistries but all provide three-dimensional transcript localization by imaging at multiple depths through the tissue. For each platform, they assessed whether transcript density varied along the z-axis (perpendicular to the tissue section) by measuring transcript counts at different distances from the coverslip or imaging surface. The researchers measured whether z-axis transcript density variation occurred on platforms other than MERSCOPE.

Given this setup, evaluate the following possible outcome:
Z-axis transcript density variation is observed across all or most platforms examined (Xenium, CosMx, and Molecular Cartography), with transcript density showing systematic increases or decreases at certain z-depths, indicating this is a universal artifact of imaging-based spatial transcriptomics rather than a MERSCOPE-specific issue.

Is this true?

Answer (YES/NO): YES